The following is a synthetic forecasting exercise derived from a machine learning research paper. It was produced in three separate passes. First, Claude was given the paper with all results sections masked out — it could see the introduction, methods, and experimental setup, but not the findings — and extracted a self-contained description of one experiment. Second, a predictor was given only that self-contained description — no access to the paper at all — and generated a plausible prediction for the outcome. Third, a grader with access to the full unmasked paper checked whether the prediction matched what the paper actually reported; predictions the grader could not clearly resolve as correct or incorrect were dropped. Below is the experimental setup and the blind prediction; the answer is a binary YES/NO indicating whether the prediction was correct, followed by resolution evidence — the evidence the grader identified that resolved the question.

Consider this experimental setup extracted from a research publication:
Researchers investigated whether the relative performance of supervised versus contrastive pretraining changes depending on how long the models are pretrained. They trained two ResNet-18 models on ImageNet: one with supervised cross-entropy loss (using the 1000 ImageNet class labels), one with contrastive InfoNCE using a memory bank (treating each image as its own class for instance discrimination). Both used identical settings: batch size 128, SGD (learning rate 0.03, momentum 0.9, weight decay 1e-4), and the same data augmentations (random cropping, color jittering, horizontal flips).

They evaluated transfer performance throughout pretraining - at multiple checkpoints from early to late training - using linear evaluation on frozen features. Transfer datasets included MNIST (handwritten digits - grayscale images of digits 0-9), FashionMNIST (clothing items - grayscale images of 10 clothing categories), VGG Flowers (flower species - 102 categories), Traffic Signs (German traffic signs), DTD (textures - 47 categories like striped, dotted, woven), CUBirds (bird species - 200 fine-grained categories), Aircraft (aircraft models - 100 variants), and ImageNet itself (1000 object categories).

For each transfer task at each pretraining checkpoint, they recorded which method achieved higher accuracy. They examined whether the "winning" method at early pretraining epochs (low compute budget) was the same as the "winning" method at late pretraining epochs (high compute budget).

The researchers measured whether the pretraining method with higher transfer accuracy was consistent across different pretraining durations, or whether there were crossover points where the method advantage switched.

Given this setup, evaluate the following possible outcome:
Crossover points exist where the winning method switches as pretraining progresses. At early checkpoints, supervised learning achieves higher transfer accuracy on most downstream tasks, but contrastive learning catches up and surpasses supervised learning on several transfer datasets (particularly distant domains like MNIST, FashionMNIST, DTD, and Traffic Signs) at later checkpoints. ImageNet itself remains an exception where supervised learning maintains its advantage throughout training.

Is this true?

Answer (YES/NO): NO